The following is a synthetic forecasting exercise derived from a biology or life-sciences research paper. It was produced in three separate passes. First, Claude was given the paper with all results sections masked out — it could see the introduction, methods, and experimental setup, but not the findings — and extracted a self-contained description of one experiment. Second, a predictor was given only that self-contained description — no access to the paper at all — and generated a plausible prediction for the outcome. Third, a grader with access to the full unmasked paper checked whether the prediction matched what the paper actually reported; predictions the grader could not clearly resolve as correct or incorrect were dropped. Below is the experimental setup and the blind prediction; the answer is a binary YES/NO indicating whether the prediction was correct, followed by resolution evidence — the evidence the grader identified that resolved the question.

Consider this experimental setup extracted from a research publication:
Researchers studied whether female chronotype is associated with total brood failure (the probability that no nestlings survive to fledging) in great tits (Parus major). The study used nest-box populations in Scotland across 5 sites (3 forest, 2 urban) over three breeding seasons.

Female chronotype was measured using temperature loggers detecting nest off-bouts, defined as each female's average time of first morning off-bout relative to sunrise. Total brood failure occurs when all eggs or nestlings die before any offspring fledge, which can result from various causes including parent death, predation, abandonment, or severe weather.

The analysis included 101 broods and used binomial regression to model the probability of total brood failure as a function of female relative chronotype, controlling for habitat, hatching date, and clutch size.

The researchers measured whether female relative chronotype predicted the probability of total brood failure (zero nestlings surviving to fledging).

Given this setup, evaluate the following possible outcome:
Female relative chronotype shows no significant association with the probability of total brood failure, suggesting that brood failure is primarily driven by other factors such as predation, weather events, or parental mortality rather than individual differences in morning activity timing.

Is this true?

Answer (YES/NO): YES